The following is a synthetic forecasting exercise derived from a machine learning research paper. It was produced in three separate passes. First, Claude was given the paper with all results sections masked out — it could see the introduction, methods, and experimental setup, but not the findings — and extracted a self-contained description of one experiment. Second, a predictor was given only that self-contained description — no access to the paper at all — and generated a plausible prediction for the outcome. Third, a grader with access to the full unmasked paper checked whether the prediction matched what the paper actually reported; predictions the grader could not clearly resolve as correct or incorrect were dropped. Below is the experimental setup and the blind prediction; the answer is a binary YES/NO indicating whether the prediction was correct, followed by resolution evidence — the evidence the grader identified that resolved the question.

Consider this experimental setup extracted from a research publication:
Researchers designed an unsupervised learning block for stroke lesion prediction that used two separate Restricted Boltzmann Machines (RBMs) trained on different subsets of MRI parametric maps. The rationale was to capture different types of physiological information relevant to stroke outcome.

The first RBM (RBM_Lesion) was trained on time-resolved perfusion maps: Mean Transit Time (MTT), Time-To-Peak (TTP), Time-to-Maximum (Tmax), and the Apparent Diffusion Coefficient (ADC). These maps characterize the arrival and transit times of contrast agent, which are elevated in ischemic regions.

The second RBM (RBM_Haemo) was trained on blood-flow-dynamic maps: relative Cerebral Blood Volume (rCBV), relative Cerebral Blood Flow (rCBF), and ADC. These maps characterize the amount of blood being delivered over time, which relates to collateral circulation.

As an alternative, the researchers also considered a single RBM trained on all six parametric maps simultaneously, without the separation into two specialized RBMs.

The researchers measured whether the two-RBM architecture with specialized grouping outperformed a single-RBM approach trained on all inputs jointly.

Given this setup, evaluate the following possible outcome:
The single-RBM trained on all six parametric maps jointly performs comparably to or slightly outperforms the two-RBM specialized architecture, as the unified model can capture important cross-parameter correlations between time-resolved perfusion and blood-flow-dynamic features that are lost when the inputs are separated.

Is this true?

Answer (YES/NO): NO